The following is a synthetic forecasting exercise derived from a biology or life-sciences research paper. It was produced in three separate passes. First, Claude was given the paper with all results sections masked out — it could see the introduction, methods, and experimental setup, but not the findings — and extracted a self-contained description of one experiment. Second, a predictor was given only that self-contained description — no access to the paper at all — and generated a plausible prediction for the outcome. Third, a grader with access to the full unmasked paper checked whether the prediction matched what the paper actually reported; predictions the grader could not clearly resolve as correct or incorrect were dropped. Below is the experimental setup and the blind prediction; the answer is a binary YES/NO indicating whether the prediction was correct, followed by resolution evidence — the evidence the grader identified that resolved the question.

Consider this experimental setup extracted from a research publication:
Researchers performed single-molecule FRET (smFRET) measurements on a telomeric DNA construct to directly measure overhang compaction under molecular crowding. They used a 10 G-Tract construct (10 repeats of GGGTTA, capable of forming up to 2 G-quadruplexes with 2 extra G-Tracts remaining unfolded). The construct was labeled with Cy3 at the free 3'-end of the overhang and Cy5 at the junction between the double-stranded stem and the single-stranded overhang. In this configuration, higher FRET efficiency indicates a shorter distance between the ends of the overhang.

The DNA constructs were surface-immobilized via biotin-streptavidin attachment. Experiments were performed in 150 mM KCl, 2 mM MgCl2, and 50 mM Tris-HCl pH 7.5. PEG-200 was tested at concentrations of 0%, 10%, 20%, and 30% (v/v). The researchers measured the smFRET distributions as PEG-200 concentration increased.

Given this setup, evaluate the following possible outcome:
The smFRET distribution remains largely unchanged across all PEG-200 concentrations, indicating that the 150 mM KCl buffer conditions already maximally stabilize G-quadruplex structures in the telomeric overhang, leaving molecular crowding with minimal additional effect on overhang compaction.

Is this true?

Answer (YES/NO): NO